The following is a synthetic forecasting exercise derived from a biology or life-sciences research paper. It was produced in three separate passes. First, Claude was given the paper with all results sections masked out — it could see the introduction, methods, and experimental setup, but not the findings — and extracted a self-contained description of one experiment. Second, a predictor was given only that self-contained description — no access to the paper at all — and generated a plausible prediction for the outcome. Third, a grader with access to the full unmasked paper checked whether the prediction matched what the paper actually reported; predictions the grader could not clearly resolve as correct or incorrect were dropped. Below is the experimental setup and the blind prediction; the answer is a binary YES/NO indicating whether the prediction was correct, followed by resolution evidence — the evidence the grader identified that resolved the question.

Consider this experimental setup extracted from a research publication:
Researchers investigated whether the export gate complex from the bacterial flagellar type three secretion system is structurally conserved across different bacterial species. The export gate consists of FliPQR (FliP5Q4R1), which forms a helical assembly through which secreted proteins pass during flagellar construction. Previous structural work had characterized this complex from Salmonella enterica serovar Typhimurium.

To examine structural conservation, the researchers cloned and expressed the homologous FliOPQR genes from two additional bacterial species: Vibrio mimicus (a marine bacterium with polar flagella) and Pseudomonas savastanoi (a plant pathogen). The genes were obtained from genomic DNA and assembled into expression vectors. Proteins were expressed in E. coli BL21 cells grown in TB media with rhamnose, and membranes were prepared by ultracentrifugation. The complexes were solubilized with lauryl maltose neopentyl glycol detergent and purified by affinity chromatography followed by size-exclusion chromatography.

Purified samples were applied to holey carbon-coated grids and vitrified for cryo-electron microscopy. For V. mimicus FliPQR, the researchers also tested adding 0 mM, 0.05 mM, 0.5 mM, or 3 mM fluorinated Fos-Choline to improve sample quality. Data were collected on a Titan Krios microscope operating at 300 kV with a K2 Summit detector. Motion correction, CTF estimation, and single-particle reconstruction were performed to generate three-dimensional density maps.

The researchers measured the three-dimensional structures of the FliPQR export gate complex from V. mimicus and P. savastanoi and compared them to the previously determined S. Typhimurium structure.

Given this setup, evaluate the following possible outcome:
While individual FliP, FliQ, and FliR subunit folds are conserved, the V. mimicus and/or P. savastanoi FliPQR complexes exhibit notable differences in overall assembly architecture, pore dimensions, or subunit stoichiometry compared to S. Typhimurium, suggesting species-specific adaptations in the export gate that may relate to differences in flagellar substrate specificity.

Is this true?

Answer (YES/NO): NO